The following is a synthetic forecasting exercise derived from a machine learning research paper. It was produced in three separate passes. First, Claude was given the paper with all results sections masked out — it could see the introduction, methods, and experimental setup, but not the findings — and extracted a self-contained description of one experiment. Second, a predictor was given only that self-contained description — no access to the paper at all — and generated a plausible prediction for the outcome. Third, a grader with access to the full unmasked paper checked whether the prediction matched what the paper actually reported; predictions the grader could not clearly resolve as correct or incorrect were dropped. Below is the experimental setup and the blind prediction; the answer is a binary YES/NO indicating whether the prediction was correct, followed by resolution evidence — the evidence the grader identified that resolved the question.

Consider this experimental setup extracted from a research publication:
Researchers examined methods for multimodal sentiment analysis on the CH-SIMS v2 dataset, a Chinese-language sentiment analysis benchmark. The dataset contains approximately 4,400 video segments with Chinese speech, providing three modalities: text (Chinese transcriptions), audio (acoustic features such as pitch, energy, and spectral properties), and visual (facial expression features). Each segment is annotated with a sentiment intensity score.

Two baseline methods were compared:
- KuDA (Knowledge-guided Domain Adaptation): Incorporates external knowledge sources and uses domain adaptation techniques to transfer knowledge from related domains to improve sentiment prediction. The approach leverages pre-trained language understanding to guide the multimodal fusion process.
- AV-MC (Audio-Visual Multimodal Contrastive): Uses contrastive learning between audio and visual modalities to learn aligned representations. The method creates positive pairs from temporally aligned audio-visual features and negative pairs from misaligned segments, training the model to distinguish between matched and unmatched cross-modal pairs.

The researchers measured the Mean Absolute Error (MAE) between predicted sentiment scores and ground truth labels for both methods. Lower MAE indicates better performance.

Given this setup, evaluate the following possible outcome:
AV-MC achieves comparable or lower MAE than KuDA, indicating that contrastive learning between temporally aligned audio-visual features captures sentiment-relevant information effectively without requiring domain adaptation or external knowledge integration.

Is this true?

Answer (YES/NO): NO